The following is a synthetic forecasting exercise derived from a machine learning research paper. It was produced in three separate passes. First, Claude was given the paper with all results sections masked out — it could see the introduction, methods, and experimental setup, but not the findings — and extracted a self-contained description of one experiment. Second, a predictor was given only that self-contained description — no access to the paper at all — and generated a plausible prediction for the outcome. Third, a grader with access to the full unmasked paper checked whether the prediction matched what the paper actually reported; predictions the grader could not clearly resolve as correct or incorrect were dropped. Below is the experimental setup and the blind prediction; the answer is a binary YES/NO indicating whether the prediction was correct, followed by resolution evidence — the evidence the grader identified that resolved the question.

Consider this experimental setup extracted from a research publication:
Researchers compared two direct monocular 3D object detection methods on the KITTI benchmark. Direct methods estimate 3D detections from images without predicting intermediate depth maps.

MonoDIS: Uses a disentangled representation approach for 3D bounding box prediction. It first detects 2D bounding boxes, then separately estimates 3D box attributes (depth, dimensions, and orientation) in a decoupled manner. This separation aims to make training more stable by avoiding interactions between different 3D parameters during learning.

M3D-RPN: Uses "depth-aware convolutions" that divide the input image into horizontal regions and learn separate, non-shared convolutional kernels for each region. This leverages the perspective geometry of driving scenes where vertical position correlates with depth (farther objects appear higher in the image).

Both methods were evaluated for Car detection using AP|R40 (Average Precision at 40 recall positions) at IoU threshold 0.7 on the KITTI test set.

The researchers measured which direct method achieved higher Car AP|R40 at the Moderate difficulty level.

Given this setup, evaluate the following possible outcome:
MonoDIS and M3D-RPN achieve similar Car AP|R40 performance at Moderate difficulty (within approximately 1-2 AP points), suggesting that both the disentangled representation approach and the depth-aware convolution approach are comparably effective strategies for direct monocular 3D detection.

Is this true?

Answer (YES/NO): NO